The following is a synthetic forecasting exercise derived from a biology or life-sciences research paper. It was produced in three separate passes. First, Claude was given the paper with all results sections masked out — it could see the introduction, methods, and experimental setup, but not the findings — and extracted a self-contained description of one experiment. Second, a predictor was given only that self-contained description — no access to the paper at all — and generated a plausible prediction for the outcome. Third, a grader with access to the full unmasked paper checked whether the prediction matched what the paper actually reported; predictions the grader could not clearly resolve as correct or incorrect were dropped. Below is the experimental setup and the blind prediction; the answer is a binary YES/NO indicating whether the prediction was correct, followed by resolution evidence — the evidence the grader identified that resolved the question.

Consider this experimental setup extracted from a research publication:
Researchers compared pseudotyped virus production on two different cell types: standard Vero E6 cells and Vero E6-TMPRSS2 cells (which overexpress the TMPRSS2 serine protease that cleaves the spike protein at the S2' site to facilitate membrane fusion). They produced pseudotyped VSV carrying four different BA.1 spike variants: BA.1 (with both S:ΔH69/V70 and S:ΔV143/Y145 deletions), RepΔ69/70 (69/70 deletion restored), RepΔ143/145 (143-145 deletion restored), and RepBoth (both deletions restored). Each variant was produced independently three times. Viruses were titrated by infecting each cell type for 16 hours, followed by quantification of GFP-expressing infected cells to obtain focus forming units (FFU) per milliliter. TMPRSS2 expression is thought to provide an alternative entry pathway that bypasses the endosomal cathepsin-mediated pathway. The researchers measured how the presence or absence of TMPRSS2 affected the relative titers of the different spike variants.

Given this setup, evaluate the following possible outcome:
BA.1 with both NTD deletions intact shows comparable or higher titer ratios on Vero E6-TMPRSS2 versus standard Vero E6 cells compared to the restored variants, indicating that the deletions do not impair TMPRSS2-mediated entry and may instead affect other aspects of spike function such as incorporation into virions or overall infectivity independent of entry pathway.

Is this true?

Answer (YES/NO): YES